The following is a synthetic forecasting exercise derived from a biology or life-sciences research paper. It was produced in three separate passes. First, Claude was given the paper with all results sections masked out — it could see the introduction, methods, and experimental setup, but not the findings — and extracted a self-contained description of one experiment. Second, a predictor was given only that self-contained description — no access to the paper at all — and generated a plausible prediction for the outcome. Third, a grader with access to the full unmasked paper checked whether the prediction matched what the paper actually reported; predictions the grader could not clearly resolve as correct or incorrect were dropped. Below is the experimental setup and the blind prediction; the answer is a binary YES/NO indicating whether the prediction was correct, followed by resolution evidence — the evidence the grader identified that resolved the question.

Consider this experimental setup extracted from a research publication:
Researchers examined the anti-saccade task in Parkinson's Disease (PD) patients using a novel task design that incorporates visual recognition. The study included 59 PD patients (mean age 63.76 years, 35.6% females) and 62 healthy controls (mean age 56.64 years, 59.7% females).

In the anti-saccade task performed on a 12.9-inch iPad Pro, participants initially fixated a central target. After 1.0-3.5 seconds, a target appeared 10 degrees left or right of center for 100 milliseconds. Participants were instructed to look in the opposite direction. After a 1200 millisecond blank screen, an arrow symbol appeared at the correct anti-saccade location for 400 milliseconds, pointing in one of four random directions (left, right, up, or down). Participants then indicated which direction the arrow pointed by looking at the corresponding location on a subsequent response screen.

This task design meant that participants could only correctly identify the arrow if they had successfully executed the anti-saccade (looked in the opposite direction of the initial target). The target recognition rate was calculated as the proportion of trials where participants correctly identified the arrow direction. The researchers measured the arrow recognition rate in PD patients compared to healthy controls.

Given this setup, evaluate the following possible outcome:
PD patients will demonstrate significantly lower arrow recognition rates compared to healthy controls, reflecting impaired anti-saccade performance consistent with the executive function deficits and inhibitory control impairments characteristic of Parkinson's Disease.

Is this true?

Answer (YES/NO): NO